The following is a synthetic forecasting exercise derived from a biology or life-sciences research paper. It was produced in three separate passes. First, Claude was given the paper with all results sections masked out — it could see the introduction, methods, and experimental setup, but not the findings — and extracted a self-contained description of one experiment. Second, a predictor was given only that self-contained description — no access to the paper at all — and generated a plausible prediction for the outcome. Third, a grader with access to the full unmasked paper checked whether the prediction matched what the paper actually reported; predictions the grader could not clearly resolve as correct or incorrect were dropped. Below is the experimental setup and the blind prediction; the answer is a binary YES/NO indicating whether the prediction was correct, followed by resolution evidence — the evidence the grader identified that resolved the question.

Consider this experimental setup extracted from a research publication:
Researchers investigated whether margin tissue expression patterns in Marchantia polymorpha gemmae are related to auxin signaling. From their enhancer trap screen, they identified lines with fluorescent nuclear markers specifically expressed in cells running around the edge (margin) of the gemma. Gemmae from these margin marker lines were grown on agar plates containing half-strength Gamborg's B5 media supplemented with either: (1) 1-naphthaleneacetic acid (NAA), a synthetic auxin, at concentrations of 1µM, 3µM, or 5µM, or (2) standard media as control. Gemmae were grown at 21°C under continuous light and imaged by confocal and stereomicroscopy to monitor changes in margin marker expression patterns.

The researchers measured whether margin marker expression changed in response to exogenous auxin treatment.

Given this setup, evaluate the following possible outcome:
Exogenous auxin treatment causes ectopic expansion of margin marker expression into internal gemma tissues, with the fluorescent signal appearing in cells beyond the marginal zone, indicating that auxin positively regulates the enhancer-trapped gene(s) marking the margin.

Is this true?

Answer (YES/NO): YES